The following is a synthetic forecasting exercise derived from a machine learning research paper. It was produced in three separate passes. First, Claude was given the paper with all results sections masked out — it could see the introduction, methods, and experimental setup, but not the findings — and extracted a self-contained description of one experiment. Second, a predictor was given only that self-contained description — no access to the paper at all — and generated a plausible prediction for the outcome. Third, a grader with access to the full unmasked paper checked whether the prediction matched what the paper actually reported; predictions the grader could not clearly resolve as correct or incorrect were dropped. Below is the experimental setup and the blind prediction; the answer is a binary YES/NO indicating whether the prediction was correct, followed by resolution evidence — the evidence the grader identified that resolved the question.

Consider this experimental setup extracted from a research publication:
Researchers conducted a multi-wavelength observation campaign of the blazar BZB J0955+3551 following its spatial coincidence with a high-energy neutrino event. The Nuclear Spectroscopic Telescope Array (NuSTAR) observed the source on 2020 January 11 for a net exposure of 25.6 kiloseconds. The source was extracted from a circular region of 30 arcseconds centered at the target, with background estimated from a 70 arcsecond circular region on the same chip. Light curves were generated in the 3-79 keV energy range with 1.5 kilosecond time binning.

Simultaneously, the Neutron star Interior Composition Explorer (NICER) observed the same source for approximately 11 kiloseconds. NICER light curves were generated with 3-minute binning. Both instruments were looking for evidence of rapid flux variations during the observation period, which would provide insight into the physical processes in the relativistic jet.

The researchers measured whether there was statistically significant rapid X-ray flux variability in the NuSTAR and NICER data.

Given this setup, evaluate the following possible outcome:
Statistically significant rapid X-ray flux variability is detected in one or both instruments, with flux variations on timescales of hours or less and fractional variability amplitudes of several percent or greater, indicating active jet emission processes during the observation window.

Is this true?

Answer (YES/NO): NO